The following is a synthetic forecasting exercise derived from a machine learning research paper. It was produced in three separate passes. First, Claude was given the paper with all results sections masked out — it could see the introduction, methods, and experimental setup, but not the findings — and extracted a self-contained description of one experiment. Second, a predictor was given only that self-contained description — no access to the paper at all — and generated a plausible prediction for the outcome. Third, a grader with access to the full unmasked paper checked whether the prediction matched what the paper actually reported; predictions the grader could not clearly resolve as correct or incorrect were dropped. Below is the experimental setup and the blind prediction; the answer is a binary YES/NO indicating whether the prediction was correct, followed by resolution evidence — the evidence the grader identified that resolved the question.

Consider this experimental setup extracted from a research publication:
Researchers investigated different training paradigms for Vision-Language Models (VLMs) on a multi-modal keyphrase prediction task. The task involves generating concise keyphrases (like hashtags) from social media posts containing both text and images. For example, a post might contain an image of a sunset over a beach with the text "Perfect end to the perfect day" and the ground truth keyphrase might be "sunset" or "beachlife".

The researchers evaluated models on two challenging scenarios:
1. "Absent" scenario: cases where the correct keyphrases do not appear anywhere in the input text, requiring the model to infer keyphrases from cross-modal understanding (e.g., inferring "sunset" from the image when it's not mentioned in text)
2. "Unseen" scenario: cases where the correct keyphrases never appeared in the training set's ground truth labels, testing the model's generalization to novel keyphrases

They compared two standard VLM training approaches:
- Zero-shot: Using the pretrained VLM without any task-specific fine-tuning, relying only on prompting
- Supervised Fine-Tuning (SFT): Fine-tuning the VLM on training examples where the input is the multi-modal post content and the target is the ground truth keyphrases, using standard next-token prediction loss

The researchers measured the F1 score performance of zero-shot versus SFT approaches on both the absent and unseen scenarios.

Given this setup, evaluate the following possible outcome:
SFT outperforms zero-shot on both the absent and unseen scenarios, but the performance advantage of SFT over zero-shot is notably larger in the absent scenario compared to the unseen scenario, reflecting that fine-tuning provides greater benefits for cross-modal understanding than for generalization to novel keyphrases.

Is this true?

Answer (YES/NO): NO